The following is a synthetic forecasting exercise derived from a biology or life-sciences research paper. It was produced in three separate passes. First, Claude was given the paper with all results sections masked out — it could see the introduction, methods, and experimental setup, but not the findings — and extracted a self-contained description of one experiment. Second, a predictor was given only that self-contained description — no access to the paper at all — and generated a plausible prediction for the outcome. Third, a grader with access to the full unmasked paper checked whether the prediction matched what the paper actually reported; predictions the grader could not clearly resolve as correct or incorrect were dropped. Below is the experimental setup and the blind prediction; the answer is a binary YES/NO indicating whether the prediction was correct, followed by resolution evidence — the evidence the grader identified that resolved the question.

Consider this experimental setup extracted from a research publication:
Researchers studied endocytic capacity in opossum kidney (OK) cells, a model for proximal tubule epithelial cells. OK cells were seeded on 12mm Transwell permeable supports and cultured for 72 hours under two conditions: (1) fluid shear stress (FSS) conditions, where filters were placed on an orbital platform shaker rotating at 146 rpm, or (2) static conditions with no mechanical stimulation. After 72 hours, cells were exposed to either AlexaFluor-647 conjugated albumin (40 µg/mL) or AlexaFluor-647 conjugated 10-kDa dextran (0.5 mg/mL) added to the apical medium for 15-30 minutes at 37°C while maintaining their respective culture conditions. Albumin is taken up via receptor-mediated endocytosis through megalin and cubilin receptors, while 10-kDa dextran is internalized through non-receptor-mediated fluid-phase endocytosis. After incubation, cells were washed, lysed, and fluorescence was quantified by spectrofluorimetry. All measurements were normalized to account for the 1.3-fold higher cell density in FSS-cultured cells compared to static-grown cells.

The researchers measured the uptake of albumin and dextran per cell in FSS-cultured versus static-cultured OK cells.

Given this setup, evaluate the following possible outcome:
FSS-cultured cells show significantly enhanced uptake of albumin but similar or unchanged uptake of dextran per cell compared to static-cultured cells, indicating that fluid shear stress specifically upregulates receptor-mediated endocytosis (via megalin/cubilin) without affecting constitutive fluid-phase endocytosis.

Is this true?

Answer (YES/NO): NO